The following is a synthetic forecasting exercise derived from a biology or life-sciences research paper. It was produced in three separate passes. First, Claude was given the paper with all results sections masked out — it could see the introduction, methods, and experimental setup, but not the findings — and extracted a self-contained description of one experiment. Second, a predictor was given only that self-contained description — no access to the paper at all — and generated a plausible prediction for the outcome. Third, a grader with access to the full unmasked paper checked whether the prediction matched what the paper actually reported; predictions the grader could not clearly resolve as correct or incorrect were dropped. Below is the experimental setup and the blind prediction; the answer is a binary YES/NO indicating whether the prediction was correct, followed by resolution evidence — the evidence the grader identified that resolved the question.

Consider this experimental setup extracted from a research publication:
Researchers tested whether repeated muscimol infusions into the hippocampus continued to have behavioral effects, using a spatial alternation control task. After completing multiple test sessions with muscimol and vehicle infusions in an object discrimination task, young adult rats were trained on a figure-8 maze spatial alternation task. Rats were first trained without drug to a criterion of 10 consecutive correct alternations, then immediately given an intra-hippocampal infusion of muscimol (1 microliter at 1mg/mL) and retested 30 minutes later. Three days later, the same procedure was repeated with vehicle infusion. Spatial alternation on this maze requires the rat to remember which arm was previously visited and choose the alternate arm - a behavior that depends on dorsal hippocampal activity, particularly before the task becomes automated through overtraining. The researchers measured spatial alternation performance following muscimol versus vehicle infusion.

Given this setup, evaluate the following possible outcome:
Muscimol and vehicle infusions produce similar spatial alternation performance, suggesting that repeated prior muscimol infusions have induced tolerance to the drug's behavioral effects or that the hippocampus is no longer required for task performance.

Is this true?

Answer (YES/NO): NO